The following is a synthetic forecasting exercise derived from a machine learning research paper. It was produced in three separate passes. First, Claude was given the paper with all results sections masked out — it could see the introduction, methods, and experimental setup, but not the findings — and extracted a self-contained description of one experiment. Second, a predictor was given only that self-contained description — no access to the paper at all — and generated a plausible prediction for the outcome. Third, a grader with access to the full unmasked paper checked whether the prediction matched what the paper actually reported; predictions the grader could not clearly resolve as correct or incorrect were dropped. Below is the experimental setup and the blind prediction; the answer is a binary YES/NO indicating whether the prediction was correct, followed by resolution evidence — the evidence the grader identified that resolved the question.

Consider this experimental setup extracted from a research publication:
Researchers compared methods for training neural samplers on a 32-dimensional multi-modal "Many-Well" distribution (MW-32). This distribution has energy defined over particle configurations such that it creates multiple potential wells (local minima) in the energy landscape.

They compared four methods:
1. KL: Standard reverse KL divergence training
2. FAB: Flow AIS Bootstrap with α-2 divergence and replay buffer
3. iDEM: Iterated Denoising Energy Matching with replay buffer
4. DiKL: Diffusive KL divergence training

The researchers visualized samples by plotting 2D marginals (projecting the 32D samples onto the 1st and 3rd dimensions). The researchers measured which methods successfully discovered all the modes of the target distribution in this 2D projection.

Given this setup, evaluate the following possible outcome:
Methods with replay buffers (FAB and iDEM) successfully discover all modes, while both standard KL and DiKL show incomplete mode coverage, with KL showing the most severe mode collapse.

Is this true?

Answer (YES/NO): NO